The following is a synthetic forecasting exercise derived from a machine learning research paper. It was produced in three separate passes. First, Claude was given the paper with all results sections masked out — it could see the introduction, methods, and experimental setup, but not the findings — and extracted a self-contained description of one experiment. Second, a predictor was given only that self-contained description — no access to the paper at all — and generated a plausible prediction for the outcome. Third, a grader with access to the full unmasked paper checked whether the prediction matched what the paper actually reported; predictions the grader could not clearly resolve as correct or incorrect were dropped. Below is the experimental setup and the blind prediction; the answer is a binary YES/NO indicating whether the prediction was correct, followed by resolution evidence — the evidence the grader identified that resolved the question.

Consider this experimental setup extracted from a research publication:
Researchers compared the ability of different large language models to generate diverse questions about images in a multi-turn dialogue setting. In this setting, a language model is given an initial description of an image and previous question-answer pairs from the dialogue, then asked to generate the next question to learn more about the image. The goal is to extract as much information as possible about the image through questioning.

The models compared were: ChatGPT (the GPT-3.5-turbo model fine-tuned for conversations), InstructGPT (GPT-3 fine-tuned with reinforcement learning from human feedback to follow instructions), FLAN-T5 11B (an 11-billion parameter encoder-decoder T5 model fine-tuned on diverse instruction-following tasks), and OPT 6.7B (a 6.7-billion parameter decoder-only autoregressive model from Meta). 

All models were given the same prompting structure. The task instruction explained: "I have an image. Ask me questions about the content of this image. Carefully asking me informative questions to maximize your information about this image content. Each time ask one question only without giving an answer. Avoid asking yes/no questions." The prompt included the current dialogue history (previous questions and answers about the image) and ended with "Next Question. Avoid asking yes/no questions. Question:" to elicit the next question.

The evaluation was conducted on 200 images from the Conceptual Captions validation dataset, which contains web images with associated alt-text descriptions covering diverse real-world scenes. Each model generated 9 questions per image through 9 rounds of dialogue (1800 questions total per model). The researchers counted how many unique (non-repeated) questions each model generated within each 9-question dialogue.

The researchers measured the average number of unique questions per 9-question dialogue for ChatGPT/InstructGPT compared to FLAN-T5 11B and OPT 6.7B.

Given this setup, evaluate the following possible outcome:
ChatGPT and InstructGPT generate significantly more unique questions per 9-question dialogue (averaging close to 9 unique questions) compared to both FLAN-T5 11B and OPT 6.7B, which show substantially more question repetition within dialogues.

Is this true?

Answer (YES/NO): YES